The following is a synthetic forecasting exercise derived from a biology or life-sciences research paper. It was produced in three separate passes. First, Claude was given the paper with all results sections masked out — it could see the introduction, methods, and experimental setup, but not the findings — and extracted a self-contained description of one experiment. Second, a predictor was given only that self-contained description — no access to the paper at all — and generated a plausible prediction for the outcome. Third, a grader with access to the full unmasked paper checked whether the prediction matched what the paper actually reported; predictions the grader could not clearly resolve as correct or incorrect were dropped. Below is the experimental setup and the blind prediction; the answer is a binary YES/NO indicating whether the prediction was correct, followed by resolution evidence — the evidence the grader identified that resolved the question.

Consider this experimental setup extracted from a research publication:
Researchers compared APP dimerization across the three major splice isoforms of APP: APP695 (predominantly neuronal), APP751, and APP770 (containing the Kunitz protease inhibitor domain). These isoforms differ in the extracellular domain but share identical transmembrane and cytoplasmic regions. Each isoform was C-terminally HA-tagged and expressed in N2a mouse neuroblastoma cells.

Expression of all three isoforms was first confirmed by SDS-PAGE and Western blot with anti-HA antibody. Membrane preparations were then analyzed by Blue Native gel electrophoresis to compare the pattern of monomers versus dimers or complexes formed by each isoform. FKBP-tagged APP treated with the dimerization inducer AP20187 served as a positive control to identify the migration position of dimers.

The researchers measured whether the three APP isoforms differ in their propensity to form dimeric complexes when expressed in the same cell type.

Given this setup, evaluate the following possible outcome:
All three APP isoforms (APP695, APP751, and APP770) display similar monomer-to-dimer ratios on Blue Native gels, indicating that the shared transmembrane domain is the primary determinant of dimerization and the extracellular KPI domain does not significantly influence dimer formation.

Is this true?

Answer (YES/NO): NO